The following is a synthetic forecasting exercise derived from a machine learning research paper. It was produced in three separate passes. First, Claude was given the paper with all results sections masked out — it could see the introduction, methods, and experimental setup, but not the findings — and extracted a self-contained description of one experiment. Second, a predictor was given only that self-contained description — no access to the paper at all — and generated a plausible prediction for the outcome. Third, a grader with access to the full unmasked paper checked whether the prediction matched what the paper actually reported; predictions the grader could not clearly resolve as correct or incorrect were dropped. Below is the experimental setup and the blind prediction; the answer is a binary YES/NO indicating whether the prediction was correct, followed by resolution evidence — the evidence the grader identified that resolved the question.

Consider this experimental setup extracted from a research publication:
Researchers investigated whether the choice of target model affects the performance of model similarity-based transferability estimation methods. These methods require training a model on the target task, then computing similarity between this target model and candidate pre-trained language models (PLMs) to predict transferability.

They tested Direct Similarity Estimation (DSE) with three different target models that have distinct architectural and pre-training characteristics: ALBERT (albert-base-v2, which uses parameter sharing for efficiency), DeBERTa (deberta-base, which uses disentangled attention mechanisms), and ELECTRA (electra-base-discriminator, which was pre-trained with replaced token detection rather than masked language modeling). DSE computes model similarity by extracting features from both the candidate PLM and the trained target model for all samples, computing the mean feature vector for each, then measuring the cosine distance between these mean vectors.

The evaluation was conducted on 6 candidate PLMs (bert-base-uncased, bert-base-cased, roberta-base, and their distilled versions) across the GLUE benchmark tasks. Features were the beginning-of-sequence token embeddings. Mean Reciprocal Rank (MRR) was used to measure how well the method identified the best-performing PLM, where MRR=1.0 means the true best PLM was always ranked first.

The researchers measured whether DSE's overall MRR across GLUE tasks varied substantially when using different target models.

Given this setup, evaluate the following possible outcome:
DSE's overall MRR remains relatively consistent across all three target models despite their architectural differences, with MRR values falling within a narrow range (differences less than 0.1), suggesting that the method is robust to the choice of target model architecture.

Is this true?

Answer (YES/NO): YES